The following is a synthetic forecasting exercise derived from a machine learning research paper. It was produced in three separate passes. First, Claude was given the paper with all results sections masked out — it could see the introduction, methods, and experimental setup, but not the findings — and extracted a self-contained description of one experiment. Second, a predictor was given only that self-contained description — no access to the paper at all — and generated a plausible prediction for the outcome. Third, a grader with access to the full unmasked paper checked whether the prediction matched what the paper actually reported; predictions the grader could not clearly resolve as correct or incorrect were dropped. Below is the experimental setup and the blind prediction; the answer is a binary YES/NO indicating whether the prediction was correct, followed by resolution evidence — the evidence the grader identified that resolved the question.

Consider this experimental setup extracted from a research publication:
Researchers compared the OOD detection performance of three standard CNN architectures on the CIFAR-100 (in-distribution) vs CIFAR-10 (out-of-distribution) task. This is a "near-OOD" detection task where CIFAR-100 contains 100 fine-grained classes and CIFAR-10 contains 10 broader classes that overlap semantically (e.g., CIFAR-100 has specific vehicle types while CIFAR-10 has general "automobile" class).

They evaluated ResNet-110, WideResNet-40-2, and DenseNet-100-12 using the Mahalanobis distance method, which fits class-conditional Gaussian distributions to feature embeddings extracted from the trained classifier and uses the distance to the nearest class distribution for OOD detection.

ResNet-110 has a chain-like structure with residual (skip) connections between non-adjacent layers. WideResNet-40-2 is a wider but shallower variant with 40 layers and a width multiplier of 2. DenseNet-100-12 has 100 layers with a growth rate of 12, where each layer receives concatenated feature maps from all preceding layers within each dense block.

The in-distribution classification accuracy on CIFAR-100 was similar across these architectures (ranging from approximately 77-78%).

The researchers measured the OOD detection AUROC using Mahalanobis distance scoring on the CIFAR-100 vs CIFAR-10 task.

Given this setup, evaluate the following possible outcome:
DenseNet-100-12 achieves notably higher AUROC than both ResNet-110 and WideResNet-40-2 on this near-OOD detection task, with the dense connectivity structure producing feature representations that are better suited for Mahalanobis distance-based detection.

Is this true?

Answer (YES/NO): NO